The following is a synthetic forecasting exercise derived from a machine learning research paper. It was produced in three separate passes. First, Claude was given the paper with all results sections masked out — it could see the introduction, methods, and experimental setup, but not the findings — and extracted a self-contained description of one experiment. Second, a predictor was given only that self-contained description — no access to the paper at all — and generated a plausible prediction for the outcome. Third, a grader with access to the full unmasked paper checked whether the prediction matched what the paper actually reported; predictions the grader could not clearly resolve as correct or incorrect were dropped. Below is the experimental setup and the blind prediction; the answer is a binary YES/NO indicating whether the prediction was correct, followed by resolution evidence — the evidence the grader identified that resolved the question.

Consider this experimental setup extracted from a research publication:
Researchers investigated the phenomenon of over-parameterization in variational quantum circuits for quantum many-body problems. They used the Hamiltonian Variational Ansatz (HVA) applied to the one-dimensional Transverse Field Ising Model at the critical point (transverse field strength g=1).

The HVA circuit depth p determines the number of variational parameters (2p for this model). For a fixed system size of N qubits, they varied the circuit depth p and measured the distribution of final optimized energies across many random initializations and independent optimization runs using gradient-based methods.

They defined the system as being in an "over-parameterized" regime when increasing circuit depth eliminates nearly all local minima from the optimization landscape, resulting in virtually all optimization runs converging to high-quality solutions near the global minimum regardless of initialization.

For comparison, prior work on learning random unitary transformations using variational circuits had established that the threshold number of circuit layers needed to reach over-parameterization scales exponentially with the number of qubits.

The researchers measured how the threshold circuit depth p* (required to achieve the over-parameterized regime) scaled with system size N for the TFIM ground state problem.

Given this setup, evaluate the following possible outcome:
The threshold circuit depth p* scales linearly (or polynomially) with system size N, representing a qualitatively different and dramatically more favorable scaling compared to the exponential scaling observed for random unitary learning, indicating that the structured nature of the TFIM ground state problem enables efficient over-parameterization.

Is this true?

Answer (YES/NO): YES